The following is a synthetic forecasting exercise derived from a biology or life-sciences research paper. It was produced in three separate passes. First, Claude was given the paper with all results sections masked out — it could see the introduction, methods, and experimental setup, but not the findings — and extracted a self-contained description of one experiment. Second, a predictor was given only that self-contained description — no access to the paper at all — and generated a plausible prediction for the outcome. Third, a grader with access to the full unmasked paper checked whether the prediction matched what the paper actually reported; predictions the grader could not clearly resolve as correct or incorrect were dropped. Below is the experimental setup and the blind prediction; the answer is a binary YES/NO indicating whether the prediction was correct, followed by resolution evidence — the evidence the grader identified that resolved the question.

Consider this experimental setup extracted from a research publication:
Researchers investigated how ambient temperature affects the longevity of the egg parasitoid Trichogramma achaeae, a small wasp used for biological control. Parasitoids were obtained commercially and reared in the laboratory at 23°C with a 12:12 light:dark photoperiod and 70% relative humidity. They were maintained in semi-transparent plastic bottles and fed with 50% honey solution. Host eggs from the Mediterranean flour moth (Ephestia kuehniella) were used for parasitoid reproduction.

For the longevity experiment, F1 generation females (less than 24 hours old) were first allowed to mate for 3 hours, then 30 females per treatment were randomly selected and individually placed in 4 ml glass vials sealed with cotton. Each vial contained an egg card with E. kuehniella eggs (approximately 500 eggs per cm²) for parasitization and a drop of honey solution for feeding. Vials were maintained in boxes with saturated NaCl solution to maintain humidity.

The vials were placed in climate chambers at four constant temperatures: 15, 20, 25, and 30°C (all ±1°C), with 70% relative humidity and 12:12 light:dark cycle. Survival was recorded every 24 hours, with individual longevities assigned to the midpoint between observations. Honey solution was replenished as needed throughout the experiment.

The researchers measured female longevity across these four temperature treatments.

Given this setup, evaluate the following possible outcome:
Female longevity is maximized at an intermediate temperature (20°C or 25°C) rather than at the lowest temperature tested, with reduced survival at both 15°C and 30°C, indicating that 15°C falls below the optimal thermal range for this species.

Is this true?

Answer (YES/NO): NO